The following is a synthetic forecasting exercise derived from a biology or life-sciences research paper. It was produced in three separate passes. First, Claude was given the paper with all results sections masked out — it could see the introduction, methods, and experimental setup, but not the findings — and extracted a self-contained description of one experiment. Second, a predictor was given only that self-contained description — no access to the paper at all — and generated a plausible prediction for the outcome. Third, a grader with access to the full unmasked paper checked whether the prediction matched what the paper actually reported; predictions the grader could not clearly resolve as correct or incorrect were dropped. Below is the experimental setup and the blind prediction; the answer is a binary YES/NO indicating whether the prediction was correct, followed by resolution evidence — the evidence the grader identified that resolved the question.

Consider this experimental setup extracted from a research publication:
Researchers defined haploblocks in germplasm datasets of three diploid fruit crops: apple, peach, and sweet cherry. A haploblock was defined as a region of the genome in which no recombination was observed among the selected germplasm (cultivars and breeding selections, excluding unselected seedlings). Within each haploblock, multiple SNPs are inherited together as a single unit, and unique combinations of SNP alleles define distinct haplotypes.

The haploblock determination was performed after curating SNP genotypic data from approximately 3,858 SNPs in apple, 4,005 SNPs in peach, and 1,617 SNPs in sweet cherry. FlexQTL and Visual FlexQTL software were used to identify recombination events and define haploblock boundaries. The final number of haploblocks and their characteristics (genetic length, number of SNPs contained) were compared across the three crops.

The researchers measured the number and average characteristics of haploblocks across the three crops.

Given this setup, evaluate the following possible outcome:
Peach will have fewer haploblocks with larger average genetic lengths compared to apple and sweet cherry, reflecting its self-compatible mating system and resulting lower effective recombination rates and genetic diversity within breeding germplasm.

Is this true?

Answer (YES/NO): YES